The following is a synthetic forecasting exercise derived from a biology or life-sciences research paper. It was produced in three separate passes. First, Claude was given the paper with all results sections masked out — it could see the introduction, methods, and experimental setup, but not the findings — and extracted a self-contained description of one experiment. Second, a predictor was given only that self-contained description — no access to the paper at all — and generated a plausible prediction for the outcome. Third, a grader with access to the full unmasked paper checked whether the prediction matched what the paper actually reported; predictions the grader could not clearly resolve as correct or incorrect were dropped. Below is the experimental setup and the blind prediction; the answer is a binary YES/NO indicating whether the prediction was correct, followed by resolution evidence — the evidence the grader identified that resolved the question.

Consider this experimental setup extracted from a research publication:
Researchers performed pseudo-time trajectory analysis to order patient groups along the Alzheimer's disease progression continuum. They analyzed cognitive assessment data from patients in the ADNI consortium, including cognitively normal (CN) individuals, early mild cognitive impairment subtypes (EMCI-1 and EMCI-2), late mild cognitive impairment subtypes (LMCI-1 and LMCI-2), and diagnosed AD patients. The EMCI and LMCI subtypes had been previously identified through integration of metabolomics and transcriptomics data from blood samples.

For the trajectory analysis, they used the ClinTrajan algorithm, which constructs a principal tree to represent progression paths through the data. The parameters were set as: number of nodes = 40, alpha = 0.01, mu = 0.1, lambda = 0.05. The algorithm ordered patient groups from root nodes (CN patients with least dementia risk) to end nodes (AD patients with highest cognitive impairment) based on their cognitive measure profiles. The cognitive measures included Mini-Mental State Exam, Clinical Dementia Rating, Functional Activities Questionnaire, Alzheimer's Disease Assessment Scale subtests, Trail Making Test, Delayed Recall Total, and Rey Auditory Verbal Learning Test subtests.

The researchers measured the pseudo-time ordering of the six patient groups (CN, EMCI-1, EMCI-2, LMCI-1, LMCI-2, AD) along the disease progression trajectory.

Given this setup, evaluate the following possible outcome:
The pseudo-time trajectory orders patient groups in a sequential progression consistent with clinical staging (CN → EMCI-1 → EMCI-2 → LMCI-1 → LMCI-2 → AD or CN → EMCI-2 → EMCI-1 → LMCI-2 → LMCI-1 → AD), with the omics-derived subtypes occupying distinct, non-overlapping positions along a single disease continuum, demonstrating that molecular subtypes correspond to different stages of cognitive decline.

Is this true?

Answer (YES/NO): YES